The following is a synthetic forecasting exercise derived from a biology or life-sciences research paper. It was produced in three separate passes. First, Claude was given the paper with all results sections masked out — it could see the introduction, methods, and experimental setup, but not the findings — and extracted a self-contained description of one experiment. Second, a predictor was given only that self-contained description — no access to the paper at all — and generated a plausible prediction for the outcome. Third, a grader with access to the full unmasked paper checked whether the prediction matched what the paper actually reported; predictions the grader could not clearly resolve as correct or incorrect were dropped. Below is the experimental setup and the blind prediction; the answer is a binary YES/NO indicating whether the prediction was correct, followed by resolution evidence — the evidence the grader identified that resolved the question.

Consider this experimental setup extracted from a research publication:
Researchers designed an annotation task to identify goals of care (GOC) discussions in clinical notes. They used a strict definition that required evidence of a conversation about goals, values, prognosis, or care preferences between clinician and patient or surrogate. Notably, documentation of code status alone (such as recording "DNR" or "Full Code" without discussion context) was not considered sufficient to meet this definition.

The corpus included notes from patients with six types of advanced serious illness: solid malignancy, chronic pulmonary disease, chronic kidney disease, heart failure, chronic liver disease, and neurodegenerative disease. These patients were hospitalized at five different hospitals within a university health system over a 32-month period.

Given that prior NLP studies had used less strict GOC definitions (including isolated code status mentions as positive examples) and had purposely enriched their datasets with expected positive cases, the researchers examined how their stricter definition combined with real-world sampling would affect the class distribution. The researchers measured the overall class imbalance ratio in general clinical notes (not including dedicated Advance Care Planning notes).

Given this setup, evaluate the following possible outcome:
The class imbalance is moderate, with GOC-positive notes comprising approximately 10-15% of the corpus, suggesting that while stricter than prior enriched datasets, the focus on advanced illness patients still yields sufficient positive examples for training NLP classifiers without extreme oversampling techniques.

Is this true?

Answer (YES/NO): NO